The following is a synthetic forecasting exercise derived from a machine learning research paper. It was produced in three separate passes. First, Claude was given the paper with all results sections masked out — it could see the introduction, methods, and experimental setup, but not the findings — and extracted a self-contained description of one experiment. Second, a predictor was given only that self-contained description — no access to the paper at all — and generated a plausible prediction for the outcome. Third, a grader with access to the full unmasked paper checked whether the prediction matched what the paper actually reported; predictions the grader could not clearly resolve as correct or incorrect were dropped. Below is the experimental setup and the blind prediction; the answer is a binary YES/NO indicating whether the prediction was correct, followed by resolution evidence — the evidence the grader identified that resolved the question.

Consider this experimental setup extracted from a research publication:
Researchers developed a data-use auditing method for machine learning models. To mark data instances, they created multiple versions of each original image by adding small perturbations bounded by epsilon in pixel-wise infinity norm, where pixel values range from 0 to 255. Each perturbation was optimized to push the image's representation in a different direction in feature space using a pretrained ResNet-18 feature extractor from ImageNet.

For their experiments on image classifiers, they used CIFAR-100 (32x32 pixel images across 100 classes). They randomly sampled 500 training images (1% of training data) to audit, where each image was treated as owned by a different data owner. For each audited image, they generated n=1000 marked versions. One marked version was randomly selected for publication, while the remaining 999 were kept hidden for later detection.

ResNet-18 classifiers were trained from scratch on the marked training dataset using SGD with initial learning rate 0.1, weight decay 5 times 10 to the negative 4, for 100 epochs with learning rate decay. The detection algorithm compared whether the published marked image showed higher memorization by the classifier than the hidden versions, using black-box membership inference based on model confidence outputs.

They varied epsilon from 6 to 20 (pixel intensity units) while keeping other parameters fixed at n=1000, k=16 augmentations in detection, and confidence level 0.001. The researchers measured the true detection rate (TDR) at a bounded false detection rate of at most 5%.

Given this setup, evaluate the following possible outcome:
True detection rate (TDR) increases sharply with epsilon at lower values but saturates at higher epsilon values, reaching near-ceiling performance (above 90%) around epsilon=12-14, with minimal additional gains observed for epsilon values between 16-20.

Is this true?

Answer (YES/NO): NO